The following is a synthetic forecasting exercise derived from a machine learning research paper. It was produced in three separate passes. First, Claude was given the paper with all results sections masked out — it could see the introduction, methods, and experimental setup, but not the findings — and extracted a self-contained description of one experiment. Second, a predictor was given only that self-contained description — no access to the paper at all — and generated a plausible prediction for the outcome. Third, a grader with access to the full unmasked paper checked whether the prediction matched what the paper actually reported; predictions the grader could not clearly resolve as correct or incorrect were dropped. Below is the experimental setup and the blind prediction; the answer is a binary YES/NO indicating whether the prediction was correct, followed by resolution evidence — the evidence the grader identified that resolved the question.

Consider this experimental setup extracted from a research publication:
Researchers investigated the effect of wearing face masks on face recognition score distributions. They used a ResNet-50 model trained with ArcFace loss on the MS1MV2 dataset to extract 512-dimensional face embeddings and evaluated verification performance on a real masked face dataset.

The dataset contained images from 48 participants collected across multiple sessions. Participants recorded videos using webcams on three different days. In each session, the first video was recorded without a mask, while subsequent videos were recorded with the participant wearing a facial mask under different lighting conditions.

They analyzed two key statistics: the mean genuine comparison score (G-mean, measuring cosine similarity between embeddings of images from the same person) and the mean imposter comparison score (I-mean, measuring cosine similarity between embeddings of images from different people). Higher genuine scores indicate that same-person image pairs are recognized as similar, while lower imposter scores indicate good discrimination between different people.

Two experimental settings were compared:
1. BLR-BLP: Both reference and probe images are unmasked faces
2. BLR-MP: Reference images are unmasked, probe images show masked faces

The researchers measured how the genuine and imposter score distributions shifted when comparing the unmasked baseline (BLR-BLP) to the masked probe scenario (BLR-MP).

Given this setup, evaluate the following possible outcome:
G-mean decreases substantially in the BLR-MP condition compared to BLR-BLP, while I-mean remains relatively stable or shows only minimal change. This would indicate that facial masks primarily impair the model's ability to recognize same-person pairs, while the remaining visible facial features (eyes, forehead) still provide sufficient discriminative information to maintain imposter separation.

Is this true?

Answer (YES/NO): YES